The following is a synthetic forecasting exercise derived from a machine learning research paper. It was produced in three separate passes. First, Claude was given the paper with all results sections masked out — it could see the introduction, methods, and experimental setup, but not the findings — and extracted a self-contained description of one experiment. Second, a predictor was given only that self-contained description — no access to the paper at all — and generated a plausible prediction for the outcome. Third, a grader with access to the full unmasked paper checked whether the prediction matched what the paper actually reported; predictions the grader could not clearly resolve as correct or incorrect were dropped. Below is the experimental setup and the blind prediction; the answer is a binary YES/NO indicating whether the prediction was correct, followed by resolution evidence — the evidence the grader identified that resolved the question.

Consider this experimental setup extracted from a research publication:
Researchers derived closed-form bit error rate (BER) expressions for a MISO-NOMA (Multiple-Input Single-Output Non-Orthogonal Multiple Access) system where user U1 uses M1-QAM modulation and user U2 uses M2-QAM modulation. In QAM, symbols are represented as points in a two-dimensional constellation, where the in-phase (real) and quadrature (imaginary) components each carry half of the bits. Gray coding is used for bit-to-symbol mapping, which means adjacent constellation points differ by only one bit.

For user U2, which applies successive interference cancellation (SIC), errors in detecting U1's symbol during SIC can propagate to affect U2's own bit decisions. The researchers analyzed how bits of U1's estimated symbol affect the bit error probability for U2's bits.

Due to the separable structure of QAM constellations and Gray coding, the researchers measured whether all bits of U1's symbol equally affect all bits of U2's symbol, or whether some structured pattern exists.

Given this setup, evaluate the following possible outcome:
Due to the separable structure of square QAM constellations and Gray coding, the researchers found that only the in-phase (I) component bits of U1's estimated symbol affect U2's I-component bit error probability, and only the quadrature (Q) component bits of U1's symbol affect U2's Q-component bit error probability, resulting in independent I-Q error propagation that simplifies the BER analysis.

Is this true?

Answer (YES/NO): YES